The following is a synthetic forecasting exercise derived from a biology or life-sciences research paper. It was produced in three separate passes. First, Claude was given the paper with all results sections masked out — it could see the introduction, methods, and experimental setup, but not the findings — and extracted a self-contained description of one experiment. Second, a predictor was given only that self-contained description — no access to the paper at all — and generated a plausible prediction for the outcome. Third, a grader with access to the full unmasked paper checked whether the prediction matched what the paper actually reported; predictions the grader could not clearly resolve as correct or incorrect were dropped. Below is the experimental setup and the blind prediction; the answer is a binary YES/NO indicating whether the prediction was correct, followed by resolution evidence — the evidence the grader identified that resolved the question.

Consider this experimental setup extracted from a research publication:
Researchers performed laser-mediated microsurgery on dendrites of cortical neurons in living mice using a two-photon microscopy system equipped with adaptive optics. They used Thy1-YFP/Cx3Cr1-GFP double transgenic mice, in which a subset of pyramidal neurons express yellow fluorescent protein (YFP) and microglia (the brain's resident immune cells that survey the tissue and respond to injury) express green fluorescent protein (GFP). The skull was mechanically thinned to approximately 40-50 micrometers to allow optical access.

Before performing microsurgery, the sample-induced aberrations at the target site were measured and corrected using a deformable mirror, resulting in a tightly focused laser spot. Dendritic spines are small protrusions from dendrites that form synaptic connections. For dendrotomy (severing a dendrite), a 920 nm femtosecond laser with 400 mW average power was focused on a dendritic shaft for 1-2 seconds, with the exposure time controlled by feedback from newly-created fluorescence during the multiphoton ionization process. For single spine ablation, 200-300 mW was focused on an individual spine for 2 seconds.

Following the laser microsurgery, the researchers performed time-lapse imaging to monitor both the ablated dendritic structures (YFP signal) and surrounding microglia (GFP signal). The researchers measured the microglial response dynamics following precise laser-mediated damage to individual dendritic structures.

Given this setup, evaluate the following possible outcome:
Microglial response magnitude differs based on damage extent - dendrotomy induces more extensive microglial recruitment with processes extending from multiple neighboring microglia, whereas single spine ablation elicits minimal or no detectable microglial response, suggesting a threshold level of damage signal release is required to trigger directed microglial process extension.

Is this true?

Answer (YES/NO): NO